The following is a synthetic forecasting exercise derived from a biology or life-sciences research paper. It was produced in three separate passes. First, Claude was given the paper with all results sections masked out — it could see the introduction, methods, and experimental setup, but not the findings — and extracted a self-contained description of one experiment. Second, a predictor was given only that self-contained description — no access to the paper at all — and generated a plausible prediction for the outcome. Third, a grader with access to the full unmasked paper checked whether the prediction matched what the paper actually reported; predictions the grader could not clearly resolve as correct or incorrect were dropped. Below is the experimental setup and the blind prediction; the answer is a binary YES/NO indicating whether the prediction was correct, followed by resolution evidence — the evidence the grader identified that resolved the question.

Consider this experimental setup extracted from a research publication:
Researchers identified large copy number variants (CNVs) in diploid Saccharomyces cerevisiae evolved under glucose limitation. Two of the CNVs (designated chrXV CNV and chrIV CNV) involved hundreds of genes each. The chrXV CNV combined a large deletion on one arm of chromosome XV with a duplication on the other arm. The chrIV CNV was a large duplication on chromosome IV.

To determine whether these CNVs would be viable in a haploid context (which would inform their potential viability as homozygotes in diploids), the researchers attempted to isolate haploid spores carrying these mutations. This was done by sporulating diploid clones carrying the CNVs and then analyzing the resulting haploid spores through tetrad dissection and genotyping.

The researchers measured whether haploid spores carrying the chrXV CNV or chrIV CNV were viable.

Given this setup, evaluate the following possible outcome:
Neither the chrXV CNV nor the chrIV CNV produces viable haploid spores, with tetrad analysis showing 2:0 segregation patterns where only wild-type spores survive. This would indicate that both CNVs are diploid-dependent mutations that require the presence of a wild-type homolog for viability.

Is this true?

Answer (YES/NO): NO